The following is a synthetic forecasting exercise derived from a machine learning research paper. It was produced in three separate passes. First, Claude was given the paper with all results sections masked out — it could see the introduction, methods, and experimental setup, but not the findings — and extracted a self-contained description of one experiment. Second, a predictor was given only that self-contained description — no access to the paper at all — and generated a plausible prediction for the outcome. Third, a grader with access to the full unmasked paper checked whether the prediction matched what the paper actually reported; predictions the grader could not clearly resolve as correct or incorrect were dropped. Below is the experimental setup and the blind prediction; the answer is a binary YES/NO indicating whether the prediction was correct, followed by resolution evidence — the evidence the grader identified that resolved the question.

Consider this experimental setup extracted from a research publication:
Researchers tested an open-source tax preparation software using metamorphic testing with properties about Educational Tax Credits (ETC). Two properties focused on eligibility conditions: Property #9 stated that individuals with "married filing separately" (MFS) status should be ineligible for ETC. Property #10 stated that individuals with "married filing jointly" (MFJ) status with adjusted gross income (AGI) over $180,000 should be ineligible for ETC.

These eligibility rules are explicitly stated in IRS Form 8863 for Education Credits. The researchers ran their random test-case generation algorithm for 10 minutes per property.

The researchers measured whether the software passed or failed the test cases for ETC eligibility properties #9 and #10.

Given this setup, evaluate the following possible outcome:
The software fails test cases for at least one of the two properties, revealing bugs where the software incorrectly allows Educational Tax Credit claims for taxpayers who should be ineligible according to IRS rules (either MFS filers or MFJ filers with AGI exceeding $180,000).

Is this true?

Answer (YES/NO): YES